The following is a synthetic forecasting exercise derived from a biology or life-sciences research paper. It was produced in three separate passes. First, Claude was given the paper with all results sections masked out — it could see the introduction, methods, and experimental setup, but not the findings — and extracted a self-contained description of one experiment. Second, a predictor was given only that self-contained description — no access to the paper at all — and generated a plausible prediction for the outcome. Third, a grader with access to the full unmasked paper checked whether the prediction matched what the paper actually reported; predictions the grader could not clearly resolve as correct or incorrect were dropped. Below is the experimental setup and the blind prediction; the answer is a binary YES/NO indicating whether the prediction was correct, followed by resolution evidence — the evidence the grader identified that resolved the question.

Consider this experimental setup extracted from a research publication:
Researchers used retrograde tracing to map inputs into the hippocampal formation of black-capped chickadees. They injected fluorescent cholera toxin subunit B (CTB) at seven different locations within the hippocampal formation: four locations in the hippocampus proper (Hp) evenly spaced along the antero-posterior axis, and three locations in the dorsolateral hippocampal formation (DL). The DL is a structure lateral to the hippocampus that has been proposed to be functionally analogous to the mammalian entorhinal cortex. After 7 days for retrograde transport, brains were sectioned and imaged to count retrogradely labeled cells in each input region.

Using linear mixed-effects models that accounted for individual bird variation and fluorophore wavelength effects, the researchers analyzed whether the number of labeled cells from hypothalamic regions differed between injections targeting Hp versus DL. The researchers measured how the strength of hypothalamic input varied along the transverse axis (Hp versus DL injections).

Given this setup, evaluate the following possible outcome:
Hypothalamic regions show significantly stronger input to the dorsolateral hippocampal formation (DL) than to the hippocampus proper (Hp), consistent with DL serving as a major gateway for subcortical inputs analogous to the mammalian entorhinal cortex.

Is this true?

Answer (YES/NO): NO